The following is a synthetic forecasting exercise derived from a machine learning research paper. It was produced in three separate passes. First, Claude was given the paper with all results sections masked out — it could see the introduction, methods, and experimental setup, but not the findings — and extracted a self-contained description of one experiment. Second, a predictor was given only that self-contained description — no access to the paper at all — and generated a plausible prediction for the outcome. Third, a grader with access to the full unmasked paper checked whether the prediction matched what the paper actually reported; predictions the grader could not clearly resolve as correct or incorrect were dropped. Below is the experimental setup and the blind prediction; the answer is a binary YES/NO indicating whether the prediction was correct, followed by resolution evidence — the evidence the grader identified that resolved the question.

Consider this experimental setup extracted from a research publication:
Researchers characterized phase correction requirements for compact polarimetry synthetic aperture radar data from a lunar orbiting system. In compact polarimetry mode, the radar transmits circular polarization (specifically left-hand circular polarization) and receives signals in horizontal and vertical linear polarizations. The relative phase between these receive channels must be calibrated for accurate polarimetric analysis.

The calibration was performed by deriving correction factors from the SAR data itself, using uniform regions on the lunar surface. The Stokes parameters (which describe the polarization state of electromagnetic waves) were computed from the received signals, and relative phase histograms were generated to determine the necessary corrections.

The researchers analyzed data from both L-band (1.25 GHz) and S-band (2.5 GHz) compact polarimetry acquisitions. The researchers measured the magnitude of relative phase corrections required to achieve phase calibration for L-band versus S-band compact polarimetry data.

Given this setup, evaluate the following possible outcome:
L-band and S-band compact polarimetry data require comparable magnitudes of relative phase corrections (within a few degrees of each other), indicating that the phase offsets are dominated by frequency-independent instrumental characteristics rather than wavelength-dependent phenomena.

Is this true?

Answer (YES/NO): NO